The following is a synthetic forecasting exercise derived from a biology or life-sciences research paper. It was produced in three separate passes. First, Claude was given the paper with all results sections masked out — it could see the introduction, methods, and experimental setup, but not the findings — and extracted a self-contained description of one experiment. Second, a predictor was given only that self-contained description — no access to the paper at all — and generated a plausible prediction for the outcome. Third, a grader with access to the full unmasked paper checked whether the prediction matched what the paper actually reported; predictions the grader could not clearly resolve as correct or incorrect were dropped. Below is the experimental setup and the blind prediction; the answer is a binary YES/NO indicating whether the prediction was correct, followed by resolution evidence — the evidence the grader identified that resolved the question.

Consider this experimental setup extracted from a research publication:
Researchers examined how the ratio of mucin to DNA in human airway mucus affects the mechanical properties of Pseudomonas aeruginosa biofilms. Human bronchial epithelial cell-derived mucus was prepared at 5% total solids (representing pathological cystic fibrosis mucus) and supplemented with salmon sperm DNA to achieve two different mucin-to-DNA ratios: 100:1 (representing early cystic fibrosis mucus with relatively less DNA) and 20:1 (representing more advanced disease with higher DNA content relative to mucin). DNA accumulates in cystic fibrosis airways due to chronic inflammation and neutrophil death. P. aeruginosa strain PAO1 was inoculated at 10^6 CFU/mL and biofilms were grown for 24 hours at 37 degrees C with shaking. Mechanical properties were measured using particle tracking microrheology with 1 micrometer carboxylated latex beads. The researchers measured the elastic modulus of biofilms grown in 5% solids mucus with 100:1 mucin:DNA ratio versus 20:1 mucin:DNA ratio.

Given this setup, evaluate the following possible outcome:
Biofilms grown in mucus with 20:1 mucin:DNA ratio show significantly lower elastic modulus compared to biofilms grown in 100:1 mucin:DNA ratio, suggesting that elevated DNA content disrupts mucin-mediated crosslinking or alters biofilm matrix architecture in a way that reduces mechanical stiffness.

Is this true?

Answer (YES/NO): NO